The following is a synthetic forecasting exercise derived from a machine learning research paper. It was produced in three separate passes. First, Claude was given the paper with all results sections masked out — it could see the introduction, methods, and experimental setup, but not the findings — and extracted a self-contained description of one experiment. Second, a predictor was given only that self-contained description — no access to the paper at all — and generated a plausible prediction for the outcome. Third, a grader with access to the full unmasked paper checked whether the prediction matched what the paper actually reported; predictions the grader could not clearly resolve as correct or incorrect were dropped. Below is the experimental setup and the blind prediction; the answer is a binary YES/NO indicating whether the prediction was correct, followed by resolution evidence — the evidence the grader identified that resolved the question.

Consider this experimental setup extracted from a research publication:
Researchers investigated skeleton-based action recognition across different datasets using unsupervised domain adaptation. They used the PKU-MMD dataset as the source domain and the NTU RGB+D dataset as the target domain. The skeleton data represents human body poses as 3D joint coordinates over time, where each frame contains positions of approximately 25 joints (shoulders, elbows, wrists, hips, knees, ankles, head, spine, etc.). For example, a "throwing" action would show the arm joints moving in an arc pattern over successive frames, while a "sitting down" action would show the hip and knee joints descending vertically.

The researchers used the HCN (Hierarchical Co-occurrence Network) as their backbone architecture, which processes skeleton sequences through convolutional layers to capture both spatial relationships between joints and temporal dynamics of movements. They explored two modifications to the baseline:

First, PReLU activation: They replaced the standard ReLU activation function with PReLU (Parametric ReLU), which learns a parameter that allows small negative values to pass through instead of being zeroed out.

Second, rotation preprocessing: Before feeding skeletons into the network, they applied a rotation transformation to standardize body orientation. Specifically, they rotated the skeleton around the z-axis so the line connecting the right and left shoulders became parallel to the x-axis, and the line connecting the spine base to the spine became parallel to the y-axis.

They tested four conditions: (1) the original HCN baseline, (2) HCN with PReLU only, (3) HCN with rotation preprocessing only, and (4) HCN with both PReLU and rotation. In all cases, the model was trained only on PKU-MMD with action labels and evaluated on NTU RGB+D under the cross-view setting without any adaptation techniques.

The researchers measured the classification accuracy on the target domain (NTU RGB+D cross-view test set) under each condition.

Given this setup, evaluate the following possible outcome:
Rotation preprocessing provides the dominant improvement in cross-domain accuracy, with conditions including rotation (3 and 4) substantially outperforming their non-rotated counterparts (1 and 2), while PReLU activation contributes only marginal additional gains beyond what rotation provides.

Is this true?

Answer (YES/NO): NO